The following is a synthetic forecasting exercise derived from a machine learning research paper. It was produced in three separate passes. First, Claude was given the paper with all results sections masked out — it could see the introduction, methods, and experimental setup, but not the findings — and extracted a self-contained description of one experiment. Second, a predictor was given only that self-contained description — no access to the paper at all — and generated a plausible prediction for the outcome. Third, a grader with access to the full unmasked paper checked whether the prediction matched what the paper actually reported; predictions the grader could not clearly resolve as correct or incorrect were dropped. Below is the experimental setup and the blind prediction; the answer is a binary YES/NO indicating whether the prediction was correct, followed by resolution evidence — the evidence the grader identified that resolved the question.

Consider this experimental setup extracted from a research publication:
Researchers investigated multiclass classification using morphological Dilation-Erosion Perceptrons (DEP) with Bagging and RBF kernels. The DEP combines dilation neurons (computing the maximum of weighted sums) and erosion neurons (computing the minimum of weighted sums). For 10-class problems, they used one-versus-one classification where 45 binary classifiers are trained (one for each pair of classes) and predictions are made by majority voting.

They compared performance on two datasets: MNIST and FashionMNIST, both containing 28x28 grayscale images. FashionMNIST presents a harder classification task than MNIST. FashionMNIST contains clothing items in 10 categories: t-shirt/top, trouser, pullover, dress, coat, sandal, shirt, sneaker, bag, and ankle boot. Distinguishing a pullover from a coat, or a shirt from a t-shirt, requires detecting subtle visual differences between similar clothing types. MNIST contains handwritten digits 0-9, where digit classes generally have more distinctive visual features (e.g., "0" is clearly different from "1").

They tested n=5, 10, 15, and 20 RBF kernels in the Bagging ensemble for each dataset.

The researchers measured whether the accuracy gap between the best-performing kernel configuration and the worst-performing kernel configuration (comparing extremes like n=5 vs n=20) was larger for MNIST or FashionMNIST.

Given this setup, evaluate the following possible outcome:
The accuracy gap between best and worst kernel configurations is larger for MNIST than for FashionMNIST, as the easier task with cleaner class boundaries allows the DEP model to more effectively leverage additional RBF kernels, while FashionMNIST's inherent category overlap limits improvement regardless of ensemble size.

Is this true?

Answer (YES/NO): NO